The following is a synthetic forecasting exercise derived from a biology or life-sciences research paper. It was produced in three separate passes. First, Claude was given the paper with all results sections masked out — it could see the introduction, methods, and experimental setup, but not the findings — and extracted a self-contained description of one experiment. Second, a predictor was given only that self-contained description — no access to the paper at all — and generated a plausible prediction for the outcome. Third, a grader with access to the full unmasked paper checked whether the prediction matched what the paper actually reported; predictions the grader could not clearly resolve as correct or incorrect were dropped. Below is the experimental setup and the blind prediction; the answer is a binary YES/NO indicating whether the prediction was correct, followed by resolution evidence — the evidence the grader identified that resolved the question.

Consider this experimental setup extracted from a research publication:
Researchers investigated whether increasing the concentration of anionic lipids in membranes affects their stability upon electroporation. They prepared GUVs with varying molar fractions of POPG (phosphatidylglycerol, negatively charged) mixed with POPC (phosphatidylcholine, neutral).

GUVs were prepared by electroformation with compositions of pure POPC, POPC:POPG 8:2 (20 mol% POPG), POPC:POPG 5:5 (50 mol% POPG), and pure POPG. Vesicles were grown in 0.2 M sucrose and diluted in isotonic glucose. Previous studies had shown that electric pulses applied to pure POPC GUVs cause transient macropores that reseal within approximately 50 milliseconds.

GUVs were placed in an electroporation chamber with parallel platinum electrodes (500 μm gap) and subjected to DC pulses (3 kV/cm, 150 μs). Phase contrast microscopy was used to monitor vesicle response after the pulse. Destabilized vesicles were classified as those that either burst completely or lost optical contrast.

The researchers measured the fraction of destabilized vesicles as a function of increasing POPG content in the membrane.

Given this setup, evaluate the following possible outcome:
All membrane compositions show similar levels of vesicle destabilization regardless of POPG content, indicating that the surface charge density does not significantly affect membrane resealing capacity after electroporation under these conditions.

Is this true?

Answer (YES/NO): NO